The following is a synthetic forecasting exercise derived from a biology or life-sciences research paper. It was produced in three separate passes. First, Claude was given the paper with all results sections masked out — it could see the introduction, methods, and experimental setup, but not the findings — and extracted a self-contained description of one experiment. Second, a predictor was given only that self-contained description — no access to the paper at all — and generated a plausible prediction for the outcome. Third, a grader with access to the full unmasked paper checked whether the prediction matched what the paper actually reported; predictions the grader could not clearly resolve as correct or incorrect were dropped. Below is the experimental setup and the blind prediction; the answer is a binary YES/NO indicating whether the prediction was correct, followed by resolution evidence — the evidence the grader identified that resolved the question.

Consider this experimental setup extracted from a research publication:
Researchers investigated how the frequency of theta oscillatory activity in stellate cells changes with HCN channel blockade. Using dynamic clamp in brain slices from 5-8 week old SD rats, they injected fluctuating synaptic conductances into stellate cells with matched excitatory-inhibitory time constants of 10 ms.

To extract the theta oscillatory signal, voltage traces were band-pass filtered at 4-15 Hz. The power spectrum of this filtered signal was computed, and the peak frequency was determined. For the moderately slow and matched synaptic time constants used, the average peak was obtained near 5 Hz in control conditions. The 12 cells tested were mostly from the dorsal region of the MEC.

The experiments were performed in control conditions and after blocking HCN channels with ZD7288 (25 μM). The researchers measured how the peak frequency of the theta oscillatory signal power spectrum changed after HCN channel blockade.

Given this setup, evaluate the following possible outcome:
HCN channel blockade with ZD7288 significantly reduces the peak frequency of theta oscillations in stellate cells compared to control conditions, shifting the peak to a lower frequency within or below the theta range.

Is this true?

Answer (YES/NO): YES